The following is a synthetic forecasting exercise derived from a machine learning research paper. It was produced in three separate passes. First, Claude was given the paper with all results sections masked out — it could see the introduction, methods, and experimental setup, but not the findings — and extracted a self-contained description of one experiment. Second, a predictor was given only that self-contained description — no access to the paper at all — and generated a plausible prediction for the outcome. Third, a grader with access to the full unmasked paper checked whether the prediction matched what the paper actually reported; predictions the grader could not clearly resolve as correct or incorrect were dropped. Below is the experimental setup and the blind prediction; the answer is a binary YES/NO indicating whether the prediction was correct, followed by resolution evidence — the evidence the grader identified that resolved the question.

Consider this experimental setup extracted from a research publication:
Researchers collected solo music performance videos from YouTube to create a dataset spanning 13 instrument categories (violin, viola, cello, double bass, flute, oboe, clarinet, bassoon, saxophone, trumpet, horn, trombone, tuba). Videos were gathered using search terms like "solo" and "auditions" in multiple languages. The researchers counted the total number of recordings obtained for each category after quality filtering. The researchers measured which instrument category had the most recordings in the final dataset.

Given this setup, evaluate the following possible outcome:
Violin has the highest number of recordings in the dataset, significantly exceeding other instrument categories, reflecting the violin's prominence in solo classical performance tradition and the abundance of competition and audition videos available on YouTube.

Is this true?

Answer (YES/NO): NO